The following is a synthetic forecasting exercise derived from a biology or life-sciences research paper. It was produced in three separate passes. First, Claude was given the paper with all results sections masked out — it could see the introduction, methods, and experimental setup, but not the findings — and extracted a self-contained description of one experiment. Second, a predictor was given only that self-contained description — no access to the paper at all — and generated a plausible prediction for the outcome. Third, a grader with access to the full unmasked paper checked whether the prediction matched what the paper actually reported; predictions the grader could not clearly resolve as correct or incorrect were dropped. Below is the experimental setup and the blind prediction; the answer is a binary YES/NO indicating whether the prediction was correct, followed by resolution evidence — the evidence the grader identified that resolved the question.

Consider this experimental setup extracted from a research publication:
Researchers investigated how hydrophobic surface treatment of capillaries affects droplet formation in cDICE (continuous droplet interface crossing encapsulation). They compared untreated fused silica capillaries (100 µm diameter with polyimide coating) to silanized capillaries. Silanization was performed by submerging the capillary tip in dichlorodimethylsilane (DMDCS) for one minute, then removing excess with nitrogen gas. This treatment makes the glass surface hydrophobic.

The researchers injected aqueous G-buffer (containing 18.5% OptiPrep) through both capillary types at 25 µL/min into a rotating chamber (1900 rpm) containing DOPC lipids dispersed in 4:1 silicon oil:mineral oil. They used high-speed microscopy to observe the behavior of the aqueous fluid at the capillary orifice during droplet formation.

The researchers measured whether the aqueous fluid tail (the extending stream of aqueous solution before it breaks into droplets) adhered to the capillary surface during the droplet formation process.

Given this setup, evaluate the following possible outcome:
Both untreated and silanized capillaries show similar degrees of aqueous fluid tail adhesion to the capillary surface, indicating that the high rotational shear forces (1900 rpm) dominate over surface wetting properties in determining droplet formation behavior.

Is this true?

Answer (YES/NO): NO